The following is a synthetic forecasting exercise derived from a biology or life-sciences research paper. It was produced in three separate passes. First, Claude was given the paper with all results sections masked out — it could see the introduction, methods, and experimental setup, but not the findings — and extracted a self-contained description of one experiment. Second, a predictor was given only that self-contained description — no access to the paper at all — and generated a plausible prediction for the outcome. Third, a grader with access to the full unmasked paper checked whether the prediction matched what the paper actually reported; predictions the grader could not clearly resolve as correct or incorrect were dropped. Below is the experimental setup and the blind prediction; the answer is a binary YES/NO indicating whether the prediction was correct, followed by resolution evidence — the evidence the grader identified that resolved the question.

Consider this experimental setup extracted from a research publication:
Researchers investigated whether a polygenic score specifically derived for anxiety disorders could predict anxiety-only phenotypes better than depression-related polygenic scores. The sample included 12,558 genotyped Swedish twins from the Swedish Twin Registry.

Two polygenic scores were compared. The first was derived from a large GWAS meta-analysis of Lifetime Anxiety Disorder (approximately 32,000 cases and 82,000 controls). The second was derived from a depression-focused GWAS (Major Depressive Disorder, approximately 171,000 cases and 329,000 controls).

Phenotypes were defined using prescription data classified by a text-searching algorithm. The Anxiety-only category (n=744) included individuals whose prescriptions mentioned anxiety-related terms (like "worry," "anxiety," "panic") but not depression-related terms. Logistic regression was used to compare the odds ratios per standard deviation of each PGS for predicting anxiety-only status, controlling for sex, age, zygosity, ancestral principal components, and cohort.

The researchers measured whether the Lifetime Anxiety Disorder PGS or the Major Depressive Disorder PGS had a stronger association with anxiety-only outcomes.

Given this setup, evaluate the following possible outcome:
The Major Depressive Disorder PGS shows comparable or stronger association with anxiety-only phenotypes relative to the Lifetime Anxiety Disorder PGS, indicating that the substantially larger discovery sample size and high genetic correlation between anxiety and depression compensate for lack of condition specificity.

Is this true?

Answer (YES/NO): YES